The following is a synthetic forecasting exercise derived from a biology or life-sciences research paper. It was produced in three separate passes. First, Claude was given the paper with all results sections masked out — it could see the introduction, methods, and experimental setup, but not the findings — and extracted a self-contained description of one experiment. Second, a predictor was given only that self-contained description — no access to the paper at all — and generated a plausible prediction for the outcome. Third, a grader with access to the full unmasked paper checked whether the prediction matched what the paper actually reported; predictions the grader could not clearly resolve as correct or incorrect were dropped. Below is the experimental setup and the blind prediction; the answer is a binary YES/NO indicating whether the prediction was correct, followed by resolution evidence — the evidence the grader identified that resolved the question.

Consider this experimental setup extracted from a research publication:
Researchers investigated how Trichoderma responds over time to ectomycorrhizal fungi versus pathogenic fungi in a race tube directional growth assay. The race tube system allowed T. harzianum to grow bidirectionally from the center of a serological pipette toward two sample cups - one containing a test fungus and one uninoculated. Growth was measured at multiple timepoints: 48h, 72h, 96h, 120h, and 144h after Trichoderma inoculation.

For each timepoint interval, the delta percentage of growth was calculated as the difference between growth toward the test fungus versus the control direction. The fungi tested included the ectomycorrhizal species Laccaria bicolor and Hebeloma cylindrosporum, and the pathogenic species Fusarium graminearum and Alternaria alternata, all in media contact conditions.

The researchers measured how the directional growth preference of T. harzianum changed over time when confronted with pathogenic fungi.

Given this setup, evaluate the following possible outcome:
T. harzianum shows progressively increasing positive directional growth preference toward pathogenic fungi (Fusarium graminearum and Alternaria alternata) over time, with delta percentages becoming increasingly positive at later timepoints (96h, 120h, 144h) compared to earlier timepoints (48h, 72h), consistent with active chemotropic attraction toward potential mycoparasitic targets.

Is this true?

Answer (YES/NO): NO